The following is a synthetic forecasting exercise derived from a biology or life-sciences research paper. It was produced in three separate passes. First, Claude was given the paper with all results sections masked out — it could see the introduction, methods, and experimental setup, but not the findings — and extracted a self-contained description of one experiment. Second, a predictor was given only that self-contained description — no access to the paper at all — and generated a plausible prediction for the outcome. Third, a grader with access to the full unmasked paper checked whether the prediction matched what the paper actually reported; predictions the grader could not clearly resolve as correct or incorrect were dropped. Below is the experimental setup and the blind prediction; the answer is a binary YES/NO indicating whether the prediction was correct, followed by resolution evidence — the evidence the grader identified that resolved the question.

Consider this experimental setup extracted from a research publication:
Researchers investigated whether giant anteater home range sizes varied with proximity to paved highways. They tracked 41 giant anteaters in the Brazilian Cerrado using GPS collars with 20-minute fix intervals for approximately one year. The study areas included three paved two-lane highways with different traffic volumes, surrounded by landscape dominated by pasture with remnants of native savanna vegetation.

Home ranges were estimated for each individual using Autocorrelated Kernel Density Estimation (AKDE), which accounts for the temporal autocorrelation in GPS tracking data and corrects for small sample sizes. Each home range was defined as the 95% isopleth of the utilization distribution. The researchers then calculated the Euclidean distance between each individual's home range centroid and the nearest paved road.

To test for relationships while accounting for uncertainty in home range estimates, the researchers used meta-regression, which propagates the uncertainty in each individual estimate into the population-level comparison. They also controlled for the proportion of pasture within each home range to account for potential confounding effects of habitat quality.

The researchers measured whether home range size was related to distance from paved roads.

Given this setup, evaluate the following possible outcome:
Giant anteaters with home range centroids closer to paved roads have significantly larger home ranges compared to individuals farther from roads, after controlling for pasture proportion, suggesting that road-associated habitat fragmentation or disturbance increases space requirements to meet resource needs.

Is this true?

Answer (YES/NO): NO